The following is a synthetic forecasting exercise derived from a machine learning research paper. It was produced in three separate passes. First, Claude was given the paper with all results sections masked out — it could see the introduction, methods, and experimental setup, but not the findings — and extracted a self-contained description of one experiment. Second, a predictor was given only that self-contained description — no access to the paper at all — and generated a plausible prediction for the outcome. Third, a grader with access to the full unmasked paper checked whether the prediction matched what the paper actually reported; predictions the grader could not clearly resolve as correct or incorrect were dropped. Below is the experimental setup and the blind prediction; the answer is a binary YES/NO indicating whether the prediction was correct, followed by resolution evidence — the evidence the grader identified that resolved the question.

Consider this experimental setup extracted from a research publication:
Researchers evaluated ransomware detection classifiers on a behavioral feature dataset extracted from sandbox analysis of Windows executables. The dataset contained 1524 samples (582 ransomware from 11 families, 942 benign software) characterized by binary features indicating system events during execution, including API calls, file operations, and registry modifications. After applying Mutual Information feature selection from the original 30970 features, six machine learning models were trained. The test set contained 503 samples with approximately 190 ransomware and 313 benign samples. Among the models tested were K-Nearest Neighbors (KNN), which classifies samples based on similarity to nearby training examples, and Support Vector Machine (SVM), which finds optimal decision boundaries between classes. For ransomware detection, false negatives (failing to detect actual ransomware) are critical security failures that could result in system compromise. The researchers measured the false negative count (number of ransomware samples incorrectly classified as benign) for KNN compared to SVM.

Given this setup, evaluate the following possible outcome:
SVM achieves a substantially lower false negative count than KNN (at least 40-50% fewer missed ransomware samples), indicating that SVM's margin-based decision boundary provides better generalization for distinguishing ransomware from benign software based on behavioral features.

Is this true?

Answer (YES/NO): YES